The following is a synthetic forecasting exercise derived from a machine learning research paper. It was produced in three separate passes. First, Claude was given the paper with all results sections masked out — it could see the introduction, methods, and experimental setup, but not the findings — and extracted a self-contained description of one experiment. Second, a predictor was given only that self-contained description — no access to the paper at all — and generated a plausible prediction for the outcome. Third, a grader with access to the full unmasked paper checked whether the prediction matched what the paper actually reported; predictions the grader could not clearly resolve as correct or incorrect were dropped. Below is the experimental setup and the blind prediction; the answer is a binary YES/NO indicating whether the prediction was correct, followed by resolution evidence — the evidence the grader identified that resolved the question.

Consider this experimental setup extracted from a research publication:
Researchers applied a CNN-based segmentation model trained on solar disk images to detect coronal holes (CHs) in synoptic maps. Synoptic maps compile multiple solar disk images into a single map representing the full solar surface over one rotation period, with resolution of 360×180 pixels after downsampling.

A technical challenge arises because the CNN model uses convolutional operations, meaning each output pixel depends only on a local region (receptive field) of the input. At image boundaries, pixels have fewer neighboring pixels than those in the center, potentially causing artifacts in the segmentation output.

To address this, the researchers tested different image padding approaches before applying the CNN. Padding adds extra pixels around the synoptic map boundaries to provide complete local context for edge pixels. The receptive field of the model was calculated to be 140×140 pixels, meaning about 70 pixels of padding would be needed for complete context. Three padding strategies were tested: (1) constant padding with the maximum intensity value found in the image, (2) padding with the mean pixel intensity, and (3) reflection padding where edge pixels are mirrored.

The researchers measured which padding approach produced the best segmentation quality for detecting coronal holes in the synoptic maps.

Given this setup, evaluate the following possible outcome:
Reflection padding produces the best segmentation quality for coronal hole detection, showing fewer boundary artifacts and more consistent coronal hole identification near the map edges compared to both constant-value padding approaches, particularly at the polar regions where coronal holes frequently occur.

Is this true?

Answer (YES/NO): NO